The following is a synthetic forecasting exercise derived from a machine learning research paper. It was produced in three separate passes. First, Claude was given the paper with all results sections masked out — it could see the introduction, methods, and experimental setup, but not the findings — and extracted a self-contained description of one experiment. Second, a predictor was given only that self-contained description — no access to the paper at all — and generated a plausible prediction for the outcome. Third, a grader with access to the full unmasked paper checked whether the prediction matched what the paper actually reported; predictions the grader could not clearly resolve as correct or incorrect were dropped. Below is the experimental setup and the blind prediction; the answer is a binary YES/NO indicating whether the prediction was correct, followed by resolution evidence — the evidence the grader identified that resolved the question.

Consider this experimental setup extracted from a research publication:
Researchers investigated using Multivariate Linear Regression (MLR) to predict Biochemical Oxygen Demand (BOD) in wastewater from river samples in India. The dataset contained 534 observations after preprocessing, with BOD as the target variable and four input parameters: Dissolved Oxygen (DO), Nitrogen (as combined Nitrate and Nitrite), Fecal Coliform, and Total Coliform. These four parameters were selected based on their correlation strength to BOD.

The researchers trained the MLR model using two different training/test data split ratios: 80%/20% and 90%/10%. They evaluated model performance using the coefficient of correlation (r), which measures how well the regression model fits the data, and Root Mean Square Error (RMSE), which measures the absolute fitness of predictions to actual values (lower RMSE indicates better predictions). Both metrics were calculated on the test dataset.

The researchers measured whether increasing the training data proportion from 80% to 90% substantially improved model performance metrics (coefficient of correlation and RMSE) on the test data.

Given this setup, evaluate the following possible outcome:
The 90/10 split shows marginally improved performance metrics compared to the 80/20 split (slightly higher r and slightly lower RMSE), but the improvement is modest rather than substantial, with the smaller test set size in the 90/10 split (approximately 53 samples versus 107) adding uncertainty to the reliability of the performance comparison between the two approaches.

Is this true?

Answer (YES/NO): NO